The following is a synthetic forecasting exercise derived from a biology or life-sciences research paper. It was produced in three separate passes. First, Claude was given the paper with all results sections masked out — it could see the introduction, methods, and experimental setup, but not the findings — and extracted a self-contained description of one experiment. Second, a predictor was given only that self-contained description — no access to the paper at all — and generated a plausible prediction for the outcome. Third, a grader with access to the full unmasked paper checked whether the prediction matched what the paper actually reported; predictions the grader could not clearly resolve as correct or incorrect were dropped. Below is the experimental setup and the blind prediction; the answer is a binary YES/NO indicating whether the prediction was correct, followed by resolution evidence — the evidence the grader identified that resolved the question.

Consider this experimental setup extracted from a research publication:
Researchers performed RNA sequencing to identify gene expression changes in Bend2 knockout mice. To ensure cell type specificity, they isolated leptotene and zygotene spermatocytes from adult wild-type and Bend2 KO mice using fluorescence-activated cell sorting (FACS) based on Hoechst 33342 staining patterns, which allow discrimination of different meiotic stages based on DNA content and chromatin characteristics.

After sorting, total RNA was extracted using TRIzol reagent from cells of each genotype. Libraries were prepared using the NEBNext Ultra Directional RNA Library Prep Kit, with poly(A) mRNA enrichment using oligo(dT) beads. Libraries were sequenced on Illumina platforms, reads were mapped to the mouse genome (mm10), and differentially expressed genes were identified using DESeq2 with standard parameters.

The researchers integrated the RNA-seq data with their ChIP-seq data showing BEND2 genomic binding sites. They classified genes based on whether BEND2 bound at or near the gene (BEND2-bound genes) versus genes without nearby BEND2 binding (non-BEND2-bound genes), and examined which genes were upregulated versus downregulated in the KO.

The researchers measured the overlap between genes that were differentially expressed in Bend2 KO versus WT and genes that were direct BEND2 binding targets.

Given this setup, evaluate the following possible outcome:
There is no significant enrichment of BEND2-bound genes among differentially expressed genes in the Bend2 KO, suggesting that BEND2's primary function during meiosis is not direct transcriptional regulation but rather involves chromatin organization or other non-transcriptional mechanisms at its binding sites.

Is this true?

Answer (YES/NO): NO